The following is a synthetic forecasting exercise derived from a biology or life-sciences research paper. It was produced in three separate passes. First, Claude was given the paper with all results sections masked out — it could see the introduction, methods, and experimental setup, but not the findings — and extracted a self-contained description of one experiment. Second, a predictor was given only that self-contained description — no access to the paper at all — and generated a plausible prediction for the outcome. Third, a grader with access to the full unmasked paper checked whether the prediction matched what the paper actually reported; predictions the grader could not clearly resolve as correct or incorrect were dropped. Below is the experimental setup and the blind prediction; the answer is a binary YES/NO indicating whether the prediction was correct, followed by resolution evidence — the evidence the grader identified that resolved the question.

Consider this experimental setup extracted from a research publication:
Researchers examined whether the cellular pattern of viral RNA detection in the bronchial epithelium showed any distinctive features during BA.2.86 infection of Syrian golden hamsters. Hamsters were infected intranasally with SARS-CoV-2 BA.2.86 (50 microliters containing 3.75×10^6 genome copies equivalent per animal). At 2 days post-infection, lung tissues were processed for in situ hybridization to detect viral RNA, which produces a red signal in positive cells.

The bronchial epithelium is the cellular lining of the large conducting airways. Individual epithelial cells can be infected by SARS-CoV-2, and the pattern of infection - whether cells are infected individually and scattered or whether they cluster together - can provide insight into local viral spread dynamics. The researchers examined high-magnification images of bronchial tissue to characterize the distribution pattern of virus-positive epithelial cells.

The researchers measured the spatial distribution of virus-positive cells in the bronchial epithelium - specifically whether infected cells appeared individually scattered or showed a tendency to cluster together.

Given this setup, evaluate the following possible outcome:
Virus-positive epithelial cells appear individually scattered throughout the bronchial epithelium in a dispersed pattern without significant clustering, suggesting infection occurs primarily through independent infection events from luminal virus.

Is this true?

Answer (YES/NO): NO